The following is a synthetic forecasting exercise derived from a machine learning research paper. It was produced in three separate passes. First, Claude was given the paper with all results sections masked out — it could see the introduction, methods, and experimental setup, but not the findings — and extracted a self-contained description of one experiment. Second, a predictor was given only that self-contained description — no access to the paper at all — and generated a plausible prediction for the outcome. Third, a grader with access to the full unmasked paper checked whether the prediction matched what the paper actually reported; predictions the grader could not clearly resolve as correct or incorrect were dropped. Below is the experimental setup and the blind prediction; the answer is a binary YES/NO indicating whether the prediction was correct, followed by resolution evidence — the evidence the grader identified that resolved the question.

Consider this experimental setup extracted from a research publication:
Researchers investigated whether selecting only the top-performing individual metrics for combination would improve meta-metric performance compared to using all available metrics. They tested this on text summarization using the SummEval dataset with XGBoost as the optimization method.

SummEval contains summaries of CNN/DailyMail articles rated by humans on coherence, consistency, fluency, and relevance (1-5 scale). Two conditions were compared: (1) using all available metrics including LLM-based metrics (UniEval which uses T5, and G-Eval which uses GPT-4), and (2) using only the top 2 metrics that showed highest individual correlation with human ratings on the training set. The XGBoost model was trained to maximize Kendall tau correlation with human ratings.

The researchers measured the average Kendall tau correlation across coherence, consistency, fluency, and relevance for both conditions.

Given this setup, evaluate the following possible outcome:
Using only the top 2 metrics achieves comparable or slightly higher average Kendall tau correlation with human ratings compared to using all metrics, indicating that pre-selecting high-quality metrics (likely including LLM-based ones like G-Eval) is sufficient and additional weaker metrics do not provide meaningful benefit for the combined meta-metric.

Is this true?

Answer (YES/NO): YES